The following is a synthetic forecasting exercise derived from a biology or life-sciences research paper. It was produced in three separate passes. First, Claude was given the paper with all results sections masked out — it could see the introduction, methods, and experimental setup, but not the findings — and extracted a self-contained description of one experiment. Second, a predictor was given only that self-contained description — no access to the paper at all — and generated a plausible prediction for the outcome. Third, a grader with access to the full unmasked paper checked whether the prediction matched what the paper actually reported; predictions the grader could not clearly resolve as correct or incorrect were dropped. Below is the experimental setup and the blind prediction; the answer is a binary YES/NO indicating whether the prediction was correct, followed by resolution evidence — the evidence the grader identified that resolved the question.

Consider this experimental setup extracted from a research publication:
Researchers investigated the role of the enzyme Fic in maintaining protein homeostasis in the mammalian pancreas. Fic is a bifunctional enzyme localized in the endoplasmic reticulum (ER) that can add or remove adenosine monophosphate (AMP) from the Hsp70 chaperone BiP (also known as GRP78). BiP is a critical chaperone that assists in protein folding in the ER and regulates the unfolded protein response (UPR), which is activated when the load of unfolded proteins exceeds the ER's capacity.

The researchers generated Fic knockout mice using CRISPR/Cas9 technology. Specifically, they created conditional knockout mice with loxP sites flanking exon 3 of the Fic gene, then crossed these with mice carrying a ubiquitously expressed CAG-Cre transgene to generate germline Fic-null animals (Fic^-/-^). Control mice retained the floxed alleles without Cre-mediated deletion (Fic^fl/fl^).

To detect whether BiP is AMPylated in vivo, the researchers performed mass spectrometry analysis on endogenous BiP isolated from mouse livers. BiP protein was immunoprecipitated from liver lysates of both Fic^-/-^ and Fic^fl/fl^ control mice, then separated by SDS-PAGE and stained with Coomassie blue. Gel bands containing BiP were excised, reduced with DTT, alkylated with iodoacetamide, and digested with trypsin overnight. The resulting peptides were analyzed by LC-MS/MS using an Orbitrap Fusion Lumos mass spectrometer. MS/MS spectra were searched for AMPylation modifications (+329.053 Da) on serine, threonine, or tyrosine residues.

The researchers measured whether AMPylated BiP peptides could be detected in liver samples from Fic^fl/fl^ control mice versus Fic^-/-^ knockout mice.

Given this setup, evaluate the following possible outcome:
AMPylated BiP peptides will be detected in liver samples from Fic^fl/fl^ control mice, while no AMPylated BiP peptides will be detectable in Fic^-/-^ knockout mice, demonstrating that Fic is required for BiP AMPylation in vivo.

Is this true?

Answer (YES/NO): YES